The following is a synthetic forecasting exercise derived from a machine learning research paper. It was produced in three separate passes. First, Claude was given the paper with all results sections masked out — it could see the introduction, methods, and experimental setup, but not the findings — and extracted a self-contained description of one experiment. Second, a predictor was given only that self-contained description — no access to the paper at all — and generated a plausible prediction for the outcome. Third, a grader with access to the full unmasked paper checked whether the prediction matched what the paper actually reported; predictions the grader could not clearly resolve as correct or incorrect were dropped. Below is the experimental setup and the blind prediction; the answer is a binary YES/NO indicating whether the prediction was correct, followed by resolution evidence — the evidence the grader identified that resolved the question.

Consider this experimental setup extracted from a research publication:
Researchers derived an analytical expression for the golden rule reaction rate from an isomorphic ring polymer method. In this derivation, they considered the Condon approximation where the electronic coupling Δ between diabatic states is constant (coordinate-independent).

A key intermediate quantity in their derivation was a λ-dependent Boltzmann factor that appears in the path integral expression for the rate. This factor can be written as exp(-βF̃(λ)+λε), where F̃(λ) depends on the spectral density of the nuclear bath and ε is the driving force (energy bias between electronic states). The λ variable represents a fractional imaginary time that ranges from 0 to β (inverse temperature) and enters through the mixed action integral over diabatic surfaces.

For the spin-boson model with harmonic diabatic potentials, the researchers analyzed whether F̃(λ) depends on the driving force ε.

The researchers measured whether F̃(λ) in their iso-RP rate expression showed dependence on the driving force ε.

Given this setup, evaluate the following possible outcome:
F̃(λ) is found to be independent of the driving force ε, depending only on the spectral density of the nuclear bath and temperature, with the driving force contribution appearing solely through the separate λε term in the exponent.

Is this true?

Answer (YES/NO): YES